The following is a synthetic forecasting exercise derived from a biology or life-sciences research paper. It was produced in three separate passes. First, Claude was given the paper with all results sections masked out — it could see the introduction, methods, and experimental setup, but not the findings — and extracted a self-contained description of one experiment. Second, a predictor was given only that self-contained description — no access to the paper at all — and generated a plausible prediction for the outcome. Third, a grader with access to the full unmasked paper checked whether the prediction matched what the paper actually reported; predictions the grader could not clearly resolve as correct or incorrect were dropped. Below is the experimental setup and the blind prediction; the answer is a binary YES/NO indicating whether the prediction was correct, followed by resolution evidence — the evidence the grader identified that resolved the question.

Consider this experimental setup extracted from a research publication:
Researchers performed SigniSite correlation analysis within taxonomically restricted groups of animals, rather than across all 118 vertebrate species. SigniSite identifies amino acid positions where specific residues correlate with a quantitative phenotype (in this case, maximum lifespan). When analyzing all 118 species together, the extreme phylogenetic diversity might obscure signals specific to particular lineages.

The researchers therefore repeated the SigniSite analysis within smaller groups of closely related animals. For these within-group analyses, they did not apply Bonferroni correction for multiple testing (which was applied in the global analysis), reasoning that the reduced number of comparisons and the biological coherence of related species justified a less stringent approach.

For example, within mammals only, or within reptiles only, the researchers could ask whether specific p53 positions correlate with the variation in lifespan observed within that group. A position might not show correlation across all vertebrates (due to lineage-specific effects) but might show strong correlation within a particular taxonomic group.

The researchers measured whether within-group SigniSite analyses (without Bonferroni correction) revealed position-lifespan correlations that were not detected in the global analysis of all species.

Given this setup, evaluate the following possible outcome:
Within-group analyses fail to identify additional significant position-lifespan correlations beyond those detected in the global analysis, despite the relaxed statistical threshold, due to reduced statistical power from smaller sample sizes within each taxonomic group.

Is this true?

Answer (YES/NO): NO